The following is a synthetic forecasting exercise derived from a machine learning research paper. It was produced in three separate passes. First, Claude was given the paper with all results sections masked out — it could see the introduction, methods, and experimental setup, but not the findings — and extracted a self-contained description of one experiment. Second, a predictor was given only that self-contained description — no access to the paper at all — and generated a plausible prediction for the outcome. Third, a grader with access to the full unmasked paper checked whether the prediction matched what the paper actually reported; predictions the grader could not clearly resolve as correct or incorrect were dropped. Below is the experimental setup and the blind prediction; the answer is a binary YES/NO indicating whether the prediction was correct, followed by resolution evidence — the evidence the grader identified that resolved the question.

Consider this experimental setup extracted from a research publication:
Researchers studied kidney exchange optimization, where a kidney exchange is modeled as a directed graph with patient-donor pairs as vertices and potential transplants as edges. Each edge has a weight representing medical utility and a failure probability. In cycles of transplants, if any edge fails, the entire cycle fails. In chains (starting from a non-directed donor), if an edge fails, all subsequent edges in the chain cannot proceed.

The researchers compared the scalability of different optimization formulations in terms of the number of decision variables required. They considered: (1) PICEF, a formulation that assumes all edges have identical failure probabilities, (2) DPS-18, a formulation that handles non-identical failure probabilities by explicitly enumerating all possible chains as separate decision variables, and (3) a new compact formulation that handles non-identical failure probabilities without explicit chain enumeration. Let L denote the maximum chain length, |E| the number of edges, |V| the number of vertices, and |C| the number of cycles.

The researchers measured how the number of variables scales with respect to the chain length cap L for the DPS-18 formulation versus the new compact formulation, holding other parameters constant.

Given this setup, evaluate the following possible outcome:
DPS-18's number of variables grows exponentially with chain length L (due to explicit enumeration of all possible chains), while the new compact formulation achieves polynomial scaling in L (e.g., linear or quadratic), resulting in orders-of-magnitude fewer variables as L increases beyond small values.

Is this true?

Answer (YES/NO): YES